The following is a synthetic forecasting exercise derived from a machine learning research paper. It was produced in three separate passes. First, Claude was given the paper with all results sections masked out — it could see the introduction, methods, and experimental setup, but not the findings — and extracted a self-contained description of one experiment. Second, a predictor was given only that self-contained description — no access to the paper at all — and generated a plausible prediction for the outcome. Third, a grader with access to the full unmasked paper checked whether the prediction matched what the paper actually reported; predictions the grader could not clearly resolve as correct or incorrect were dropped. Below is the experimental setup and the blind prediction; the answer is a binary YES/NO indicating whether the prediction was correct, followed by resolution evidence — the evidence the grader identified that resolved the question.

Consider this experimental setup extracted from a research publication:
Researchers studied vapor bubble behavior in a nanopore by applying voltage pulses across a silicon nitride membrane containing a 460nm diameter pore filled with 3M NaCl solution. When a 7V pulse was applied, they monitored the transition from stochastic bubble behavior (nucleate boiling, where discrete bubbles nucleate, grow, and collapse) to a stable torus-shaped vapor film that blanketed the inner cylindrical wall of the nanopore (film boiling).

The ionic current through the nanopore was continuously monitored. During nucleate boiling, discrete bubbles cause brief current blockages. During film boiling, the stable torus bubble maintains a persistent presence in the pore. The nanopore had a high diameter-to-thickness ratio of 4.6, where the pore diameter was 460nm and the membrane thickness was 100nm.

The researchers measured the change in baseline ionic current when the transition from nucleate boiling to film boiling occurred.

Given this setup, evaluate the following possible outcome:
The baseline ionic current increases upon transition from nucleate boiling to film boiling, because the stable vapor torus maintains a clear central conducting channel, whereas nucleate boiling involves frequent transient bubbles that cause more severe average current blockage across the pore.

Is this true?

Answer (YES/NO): NO